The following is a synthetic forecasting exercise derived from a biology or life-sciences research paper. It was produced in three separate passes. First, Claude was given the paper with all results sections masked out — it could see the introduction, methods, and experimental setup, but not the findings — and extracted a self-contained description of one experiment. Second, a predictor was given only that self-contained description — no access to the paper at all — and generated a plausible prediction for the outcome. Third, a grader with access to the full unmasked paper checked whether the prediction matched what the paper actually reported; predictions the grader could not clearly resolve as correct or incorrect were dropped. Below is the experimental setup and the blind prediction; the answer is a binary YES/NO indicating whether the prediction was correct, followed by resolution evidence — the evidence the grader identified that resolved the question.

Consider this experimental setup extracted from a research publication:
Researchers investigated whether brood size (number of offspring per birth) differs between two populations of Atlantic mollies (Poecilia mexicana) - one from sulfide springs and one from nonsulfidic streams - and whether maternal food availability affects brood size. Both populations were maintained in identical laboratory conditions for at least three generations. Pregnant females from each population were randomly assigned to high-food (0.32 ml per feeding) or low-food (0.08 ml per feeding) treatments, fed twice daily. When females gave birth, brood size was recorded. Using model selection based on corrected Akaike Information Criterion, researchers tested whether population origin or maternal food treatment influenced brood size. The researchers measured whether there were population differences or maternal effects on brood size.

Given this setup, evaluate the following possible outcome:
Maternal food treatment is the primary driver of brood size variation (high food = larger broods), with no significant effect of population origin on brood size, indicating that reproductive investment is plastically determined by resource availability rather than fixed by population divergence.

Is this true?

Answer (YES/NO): NO